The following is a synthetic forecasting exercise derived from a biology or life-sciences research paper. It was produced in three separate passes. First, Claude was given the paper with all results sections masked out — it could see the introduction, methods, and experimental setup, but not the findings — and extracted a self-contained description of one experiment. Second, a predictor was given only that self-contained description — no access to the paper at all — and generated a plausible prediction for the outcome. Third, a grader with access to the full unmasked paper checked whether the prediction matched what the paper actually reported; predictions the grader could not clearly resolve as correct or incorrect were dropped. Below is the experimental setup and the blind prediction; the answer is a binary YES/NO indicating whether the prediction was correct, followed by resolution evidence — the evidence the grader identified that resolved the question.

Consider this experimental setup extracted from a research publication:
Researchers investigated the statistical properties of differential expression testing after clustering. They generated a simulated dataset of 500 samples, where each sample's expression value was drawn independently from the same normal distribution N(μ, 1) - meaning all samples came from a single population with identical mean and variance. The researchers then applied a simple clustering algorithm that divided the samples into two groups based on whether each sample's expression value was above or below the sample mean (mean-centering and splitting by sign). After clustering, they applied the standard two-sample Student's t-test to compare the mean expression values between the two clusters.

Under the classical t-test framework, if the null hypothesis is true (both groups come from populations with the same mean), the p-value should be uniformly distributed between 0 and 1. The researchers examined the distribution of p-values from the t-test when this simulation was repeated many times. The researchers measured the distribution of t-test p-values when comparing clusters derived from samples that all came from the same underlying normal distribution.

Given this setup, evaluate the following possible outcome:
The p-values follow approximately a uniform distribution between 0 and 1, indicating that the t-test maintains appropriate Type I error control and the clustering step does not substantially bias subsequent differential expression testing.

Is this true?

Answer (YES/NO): NO